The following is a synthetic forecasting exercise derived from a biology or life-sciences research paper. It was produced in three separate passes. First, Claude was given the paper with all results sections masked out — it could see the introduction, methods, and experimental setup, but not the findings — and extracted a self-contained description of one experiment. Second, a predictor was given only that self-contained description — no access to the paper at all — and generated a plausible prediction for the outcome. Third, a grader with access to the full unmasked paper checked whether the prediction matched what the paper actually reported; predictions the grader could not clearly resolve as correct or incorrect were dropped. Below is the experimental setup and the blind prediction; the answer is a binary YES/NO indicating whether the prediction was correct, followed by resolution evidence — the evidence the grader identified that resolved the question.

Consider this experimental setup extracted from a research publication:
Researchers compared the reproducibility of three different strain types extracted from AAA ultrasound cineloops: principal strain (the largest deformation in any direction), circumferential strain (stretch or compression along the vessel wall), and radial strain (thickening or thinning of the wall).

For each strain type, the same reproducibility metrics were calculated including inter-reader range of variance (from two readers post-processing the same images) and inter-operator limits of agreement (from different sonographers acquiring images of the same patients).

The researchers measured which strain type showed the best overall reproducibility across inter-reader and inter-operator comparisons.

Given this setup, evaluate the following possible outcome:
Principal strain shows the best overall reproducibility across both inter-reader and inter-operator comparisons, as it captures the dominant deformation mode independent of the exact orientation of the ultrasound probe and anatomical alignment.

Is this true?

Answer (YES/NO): YES